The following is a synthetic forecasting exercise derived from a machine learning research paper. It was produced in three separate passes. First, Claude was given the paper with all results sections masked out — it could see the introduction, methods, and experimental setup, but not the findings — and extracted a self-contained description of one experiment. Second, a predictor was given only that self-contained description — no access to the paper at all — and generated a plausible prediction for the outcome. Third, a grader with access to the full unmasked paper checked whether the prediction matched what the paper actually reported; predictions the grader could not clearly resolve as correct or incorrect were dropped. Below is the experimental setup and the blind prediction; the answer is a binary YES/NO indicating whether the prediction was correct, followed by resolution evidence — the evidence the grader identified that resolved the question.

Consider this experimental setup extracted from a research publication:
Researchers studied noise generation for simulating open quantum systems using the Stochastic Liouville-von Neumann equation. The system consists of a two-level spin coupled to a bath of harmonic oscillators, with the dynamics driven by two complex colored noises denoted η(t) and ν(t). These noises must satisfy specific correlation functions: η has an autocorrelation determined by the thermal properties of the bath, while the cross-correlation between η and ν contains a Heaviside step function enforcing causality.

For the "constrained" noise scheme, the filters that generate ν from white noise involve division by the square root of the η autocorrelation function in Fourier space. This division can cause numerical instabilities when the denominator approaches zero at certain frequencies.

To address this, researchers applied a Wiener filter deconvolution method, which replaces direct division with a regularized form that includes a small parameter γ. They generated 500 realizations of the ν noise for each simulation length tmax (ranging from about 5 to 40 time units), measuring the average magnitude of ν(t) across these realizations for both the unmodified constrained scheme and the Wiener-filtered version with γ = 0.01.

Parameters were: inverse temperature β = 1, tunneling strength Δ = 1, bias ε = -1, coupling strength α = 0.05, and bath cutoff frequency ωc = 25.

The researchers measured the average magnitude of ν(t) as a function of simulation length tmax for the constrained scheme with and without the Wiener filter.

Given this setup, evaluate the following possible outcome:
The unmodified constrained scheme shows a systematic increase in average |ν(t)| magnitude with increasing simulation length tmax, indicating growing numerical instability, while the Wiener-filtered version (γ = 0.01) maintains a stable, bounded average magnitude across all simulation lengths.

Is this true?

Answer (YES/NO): NO